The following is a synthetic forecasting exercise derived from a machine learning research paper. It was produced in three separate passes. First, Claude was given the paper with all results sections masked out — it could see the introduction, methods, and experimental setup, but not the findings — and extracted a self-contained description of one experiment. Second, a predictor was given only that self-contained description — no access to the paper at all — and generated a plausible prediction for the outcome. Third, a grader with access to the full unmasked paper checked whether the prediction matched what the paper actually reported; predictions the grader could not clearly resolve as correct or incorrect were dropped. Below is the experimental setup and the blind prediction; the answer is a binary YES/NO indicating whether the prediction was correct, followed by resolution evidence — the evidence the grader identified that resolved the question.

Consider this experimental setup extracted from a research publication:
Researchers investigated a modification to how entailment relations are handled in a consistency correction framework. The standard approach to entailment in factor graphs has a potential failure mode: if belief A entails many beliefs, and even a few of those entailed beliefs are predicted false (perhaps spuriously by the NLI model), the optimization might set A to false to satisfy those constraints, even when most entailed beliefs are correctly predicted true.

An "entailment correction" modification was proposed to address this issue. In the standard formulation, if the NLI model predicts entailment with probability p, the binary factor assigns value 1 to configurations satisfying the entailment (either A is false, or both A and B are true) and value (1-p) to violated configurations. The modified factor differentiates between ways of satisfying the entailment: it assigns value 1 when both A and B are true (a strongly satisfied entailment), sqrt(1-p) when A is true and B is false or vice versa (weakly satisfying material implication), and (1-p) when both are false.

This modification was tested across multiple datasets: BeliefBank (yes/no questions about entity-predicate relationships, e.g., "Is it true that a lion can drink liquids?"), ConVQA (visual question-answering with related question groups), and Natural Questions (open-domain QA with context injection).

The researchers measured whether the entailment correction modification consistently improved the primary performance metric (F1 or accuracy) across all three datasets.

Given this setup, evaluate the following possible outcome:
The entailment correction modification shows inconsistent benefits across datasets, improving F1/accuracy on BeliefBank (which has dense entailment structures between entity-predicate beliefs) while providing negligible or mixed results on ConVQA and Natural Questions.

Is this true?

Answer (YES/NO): NO